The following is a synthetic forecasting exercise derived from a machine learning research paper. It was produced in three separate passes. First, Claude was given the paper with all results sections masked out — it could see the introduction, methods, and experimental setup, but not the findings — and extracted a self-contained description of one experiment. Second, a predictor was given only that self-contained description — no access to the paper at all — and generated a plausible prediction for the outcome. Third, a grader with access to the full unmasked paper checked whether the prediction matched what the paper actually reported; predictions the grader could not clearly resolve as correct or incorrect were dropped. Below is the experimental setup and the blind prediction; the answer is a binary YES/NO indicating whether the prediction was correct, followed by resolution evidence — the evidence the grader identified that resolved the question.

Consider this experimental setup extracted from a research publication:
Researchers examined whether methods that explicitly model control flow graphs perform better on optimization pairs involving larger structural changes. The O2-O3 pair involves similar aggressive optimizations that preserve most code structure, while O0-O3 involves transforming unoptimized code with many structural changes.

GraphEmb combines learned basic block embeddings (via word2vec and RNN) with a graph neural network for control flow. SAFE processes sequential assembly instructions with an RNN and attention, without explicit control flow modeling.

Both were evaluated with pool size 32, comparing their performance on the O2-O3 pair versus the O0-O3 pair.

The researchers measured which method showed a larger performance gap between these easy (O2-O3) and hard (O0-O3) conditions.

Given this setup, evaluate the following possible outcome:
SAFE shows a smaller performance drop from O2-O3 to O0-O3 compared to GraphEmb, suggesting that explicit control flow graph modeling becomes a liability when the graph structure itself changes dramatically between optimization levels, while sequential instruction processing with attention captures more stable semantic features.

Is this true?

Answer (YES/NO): NO